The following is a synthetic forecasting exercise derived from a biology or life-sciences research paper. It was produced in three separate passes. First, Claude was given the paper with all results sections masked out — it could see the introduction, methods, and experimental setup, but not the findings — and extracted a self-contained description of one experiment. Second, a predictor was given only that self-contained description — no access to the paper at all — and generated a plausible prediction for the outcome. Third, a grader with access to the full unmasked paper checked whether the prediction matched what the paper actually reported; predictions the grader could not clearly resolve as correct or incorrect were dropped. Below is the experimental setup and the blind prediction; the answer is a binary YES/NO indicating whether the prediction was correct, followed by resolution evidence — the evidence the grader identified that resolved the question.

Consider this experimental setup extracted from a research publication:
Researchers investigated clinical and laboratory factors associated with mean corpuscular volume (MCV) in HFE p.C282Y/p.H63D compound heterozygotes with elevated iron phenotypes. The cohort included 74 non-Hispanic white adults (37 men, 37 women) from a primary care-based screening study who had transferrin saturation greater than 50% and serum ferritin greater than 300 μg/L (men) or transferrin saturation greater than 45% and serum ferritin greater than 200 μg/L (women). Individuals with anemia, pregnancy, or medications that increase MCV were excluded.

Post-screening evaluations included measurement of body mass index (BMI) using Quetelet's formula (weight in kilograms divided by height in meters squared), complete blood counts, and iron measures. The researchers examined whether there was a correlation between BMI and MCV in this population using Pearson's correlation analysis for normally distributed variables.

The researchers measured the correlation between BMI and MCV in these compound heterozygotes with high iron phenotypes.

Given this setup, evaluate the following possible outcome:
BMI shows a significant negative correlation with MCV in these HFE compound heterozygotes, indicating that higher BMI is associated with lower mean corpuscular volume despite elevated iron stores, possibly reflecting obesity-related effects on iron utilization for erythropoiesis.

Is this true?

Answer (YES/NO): YES